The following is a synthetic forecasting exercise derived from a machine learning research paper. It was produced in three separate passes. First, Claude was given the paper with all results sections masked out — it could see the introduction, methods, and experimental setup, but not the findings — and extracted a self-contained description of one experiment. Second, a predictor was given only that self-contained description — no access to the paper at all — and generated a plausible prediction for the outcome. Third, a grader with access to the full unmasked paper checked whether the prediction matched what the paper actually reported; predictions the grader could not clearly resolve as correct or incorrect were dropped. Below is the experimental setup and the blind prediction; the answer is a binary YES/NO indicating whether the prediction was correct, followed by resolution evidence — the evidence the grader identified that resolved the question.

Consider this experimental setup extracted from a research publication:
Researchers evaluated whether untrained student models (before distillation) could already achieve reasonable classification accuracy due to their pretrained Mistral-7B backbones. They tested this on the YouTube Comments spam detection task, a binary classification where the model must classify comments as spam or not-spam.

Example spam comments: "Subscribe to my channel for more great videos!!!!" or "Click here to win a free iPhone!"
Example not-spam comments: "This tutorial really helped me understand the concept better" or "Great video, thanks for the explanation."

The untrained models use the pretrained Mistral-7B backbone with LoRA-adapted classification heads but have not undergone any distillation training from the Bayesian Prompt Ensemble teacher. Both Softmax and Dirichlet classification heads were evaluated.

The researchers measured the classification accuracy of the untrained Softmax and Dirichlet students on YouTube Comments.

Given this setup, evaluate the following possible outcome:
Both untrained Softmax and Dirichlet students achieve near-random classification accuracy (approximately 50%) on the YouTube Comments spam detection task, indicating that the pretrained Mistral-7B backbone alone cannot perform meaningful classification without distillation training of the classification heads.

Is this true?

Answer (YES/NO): NO